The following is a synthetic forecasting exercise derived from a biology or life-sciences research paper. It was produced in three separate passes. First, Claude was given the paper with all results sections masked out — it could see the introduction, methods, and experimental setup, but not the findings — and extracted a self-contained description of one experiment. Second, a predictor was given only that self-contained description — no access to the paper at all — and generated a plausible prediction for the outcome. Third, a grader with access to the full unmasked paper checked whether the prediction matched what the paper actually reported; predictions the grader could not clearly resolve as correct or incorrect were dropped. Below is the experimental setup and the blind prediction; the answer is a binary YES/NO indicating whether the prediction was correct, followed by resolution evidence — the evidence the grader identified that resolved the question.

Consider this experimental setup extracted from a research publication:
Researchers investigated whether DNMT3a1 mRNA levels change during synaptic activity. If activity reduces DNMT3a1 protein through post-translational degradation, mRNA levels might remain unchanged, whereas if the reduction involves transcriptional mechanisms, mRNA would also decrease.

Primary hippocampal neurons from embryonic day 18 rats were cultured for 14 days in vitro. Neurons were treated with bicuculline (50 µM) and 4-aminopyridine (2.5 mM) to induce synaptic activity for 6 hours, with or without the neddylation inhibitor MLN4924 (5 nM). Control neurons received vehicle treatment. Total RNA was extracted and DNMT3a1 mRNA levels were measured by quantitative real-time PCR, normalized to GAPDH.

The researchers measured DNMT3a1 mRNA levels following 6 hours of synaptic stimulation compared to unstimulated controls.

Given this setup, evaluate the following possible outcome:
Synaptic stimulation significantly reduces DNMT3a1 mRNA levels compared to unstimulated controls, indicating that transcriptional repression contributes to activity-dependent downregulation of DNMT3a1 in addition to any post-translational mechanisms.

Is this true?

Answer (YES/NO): NO